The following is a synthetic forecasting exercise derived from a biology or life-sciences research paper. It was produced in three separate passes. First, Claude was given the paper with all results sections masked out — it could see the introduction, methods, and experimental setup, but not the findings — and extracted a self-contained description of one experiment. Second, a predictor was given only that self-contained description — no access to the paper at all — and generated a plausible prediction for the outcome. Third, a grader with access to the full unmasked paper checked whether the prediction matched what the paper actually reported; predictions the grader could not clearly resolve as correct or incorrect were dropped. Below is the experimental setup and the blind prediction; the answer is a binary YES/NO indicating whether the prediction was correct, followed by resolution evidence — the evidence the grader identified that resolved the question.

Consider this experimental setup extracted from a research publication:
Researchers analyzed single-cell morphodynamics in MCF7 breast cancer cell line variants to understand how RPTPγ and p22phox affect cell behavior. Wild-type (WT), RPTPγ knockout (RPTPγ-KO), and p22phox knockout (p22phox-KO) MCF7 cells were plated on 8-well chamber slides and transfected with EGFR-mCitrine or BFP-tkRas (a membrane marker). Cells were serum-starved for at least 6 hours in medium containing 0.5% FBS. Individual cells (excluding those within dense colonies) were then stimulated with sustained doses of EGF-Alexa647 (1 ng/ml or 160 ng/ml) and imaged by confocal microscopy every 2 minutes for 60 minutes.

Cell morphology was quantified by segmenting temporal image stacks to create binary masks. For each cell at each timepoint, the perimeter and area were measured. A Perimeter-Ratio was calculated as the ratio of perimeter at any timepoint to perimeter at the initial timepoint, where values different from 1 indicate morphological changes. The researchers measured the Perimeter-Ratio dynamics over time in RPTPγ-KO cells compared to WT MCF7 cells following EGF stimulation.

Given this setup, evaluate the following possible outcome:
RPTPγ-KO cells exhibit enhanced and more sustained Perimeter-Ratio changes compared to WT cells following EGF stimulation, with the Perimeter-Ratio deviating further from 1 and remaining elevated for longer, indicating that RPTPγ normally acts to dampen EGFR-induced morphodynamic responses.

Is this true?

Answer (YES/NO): NO